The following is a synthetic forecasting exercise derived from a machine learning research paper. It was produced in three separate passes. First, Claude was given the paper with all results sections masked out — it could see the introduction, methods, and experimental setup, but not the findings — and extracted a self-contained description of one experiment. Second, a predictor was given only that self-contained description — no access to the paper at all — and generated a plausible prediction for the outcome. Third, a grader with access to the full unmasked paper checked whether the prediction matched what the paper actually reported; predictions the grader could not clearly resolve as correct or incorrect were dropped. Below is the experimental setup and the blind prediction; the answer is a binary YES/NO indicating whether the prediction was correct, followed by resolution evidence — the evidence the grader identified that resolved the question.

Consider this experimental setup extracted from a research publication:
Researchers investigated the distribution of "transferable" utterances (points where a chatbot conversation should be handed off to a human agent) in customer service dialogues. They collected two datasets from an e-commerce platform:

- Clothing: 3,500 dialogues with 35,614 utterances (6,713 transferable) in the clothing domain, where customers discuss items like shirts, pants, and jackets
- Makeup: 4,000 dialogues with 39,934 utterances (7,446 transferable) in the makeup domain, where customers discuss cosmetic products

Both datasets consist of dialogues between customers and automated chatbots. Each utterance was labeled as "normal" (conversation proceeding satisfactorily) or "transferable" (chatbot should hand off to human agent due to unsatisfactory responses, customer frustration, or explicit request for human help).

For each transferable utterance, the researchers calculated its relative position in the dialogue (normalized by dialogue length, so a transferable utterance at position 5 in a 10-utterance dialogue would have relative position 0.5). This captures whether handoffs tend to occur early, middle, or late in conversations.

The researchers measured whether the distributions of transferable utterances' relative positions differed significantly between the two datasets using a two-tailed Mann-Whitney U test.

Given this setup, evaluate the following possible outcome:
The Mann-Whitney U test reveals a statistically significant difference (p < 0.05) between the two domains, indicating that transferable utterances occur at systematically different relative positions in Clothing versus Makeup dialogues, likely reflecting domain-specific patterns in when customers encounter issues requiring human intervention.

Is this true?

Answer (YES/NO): YES